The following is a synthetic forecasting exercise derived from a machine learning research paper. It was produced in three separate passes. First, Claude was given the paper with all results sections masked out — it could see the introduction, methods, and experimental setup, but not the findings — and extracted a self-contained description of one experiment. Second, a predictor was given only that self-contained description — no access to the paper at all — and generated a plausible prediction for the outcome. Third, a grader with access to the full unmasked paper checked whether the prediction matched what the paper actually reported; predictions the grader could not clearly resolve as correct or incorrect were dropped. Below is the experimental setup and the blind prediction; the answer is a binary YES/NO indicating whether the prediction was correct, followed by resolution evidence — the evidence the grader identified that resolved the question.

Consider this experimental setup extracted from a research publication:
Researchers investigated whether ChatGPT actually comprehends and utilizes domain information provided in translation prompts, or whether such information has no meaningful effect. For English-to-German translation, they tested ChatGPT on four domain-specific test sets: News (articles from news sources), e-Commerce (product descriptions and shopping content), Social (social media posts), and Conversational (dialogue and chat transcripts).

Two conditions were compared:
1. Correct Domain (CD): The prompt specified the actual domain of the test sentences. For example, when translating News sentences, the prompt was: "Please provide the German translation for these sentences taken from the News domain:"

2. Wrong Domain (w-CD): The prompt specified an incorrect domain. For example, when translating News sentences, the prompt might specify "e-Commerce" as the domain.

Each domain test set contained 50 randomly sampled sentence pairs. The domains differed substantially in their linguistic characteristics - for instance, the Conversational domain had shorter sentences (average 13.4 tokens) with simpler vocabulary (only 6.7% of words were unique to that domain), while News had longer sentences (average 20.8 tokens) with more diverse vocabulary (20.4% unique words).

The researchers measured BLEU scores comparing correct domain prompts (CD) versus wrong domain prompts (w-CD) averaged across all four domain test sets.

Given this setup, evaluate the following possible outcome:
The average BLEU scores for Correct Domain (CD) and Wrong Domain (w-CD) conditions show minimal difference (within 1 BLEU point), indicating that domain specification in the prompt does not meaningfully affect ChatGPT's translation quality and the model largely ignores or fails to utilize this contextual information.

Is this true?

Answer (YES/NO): NO